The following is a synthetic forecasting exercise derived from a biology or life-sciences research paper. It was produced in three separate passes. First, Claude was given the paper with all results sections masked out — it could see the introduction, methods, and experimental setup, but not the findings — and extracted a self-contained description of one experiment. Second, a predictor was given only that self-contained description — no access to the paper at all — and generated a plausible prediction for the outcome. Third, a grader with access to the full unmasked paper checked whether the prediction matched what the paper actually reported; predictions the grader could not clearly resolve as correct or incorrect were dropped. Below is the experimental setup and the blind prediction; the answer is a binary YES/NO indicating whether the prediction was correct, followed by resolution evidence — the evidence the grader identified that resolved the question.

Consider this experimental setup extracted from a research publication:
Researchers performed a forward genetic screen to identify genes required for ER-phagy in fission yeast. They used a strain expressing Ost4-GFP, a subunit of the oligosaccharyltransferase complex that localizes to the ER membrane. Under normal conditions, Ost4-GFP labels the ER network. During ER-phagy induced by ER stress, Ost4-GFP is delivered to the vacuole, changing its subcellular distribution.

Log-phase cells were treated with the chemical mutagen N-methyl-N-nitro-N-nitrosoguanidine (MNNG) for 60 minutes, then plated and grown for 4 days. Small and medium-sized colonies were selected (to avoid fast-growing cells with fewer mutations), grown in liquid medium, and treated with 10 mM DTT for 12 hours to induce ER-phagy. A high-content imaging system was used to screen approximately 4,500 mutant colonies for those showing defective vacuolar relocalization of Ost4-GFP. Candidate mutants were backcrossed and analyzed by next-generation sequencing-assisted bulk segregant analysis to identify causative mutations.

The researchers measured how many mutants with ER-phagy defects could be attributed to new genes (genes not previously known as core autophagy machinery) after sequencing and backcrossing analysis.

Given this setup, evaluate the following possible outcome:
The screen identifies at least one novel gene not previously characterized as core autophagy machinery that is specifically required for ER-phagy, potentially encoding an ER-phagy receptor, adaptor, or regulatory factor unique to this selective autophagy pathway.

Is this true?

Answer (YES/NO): YES